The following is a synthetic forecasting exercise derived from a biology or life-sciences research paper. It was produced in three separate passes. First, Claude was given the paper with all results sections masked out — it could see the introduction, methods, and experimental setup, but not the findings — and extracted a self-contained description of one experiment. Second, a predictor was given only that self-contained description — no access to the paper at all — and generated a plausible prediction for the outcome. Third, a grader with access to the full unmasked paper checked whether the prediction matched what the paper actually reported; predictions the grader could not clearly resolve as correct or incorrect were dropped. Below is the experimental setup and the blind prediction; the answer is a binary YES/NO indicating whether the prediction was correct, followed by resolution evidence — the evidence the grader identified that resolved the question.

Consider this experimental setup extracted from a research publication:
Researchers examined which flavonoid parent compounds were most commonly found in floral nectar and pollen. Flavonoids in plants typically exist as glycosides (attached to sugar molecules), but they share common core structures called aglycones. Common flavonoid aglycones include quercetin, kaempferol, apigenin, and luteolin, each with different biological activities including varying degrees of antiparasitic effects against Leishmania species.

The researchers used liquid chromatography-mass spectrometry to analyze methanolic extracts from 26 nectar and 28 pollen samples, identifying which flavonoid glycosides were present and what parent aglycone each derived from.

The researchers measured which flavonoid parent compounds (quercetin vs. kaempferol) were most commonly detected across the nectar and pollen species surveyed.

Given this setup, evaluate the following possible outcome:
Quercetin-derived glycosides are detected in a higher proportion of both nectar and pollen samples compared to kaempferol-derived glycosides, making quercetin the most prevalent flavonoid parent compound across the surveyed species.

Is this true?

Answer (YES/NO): NO